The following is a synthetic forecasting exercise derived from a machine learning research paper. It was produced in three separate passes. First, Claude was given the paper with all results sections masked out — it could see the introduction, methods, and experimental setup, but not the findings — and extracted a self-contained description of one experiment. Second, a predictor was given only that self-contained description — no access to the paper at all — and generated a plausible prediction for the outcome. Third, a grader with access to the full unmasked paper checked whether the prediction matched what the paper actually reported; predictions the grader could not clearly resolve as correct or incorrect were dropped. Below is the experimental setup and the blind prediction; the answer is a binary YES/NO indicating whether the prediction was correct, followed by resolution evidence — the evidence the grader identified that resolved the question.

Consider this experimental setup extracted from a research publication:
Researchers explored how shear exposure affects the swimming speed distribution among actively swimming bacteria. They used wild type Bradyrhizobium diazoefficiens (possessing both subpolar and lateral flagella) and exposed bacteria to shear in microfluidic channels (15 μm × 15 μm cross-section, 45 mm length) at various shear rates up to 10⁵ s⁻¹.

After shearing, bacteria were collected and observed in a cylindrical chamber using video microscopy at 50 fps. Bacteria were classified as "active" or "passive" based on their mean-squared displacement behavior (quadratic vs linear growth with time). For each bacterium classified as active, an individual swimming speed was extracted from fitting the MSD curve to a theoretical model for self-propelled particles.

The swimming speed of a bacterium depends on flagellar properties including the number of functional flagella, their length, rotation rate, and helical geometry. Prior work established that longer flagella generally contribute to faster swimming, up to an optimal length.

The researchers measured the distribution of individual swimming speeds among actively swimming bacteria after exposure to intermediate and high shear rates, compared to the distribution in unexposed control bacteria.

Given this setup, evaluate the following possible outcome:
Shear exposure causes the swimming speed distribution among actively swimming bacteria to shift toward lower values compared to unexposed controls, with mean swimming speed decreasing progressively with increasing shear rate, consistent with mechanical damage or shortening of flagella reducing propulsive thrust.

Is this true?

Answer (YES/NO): YES